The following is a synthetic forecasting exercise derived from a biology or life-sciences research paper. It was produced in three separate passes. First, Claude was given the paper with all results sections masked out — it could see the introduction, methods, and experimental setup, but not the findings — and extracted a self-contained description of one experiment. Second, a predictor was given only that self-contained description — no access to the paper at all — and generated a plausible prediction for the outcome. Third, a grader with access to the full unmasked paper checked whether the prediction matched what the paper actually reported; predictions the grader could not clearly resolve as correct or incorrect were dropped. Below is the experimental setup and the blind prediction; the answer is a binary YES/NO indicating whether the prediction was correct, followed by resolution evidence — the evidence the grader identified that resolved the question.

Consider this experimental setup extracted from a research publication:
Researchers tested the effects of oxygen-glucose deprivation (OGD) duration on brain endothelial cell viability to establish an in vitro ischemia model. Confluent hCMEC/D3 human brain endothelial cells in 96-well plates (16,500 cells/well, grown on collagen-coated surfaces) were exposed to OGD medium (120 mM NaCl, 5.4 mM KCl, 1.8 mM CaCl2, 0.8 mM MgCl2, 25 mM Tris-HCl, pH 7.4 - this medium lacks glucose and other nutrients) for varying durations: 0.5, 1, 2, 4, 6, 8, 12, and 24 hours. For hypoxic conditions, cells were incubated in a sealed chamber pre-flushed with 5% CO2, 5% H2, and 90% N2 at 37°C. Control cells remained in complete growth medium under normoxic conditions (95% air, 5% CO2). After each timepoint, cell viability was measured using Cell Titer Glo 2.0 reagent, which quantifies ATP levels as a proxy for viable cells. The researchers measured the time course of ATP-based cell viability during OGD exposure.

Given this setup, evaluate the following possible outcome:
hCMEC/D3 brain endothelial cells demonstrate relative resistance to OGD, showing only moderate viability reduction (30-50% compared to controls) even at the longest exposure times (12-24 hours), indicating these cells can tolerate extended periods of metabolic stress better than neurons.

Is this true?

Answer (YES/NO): NO